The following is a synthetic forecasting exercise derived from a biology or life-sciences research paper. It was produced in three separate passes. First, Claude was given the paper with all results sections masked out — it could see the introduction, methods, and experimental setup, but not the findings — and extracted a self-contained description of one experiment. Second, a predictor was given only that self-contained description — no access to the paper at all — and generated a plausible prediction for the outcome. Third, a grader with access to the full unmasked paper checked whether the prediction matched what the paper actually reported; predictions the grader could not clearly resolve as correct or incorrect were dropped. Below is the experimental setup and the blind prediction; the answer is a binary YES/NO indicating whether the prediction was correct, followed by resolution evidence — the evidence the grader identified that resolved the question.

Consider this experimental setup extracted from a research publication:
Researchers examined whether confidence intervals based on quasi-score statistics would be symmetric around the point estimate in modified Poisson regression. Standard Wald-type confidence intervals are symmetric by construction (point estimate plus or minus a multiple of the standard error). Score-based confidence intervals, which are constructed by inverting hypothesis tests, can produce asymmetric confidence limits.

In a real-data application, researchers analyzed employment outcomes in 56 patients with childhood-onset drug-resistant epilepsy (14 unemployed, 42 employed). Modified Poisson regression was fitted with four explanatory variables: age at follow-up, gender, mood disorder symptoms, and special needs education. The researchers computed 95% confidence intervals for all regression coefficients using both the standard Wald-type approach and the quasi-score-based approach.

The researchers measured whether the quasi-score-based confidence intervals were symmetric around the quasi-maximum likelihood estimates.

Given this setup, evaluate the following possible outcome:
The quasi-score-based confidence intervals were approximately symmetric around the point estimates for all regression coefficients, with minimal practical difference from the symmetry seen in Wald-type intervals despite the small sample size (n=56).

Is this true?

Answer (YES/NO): NO